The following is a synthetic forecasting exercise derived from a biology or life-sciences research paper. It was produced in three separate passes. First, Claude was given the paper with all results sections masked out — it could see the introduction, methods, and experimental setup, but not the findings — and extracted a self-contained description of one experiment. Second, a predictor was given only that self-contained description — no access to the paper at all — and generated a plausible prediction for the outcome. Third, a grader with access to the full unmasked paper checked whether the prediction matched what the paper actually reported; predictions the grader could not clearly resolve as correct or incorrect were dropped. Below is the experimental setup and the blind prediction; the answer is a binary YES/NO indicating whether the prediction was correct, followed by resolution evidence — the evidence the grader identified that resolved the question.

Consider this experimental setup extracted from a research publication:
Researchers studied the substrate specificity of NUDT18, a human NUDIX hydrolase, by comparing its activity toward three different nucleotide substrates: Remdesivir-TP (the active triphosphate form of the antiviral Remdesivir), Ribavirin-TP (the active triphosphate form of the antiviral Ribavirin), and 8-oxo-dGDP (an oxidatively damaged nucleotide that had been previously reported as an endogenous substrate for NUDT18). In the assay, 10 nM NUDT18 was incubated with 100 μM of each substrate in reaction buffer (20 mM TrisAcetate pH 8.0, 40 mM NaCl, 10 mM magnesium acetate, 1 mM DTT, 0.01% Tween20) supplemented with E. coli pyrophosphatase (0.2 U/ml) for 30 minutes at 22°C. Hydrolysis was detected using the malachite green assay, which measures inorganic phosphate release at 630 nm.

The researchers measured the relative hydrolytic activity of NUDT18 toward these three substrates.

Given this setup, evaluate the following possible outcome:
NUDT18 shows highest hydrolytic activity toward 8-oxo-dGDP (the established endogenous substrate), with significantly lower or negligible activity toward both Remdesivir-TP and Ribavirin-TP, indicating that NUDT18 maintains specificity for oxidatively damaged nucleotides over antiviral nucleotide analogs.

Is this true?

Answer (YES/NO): NO